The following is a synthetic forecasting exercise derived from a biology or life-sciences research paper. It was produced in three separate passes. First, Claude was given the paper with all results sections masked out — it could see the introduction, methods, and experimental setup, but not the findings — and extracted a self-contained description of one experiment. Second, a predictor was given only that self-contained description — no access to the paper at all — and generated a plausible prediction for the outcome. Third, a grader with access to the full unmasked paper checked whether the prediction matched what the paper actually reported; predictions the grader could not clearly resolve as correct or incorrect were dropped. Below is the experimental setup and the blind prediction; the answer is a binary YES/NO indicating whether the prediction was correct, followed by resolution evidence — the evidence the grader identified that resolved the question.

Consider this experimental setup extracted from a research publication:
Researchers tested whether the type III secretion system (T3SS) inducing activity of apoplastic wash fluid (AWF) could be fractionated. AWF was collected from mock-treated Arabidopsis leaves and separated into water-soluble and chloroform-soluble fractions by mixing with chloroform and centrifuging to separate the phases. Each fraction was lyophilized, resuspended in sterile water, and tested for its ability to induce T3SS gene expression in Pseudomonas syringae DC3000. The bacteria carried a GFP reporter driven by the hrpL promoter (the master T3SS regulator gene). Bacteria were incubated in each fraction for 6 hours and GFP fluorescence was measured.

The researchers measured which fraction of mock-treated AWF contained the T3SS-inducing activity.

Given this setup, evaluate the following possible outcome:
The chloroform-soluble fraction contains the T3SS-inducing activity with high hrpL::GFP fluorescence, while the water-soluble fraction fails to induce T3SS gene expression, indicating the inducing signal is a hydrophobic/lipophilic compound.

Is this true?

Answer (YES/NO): NO